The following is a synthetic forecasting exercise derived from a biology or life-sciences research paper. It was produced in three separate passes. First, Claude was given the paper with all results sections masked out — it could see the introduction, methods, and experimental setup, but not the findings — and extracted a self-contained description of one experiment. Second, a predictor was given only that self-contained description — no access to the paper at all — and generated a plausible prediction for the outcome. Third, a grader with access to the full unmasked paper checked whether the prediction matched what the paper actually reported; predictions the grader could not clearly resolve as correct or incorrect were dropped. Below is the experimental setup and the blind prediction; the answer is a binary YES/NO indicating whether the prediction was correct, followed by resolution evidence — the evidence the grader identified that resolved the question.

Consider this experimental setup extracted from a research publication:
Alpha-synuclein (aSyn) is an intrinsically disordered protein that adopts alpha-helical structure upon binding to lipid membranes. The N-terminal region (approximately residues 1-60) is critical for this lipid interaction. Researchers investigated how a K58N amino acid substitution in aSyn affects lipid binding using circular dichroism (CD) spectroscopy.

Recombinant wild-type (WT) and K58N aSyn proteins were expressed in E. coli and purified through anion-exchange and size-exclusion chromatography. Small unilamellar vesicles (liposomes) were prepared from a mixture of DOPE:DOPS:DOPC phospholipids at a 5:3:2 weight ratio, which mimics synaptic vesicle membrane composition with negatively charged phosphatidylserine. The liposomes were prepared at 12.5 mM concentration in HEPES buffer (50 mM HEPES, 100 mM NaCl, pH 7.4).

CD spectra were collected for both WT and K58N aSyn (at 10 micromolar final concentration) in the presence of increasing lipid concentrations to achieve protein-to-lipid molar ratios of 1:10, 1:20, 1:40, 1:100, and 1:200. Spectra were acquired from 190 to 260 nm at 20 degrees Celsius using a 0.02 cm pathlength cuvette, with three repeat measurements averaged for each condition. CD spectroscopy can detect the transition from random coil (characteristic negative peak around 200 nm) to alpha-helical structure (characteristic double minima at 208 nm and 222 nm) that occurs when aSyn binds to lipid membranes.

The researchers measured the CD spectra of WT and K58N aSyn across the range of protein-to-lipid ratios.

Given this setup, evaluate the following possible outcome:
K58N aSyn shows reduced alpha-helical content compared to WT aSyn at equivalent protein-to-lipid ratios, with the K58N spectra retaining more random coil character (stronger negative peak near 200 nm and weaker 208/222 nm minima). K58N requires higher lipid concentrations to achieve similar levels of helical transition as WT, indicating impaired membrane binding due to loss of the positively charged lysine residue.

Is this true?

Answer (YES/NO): YES